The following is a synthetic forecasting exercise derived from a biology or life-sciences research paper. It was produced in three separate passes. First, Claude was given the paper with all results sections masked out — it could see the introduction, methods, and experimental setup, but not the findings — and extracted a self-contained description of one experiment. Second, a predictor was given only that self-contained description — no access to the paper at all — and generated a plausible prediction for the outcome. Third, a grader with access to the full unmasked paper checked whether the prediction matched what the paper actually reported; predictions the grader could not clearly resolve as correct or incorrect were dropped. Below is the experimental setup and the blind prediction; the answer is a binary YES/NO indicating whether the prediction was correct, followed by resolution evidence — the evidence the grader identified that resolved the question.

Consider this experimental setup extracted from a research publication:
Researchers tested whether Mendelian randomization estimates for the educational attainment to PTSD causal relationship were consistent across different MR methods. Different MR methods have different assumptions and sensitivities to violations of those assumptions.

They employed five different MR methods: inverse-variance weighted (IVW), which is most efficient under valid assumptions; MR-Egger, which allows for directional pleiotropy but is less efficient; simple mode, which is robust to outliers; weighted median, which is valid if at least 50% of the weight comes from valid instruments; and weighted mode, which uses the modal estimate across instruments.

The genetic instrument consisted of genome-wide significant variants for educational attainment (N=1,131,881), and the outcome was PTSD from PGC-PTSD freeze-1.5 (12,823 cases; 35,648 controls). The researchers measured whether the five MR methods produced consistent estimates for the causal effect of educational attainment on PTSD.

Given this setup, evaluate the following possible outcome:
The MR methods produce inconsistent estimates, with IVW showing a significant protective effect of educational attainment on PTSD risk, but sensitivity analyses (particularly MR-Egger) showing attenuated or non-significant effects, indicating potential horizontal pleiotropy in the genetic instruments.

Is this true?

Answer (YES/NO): NO